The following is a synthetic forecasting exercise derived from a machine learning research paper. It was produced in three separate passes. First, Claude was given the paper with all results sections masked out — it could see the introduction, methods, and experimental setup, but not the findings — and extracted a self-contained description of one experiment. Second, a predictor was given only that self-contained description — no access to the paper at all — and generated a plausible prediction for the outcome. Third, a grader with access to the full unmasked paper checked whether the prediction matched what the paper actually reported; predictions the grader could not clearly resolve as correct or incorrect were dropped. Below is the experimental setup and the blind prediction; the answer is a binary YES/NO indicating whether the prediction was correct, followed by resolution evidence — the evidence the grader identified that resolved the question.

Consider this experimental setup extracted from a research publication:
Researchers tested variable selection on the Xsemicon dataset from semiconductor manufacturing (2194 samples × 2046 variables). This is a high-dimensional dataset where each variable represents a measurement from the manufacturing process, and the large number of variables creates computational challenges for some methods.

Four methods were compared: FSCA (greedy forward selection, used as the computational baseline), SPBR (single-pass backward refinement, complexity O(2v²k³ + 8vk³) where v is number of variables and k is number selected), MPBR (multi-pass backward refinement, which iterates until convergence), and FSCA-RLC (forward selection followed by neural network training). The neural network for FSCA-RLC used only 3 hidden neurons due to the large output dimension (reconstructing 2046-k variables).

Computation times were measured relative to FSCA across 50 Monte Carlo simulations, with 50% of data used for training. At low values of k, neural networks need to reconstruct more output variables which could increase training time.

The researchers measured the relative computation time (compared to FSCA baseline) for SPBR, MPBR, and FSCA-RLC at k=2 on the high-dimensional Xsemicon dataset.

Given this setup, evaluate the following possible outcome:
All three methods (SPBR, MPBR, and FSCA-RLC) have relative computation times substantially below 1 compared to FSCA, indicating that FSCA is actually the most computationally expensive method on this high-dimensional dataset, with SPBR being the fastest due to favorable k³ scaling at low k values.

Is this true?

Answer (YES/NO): NO